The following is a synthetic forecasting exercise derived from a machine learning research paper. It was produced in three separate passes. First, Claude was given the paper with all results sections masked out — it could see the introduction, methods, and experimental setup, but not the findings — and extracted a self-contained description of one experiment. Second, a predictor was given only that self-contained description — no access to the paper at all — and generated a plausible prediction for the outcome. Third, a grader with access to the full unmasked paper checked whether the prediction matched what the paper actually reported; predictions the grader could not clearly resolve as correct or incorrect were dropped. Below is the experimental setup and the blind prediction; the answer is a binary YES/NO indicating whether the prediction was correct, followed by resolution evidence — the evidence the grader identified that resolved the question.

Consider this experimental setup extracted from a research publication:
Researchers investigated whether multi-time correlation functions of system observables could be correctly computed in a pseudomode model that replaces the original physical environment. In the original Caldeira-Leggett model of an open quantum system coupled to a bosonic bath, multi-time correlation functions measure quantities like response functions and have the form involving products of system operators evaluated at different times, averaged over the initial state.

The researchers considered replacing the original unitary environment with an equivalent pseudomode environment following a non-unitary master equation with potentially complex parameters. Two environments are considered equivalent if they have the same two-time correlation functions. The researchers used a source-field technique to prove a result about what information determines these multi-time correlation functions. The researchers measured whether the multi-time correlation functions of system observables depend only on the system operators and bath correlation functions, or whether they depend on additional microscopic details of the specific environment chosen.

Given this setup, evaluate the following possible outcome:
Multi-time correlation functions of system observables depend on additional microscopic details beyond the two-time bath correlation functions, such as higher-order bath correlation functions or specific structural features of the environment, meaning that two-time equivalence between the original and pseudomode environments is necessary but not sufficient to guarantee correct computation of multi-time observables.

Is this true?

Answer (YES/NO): NO